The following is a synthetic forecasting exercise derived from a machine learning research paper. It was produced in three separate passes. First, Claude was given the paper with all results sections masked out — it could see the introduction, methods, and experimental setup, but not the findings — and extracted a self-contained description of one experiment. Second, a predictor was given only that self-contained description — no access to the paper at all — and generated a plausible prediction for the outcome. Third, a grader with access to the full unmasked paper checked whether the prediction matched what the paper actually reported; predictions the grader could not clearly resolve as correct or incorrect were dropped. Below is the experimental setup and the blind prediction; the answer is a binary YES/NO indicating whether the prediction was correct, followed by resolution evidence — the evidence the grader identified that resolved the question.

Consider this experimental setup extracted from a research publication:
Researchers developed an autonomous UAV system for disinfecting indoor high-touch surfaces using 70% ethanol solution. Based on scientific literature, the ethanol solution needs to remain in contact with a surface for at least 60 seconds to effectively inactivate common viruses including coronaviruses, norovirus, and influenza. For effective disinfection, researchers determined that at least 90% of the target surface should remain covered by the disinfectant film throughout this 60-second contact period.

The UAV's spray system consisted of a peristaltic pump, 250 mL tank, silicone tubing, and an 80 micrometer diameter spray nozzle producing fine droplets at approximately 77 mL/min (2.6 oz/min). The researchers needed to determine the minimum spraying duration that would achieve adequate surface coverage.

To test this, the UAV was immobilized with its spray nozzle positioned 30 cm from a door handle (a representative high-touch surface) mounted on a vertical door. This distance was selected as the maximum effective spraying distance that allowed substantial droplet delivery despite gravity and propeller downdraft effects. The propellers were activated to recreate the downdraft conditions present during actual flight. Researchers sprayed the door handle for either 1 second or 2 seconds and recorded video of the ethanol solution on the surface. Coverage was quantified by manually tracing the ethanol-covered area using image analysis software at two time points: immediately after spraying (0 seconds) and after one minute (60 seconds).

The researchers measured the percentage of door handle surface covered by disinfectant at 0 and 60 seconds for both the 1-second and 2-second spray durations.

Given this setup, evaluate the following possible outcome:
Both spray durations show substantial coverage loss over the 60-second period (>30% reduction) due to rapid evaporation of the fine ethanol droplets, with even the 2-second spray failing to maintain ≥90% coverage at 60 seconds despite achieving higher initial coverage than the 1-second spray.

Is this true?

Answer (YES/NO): NO